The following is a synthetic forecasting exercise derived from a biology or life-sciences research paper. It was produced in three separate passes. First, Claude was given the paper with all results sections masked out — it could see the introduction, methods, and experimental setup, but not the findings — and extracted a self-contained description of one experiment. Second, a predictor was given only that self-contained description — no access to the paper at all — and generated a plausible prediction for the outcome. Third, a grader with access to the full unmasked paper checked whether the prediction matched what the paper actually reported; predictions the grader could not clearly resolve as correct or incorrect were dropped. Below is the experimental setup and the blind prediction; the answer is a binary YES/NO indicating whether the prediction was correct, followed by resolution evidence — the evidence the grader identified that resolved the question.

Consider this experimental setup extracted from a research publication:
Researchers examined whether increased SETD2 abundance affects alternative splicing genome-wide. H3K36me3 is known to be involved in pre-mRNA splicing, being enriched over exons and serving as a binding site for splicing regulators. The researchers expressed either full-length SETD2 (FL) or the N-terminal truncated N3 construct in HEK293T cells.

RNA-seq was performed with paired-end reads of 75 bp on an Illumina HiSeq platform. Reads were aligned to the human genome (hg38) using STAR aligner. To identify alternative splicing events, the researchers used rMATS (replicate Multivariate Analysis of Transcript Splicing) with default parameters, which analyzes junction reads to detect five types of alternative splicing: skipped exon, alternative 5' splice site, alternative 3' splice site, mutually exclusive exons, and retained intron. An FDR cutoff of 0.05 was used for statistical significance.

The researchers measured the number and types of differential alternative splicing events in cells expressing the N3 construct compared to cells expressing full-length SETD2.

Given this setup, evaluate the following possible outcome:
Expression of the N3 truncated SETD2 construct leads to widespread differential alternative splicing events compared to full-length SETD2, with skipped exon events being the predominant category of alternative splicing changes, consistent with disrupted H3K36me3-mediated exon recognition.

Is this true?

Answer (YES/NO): NO